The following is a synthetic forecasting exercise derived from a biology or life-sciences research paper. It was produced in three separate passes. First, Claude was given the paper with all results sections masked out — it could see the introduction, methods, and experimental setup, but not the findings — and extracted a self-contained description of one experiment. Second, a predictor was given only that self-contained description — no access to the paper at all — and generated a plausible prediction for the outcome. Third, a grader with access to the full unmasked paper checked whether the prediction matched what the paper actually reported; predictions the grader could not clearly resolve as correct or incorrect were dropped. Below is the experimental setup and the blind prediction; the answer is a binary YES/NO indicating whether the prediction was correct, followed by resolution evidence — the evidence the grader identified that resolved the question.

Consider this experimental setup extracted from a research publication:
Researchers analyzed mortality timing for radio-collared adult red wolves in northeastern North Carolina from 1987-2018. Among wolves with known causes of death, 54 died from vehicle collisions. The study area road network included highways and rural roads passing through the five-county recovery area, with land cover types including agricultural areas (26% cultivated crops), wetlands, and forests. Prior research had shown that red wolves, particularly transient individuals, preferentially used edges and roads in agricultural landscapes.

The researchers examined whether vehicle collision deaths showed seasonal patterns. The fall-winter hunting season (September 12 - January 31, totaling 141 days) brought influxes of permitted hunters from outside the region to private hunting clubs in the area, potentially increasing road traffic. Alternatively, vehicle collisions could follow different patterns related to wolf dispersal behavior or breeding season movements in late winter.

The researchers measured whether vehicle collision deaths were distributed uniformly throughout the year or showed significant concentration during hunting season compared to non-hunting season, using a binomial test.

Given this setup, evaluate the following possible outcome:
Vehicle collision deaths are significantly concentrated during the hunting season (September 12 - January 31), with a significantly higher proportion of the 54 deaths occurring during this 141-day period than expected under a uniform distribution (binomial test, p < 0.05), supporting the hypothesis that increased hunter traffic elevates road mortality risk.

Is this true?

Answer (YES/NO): NO